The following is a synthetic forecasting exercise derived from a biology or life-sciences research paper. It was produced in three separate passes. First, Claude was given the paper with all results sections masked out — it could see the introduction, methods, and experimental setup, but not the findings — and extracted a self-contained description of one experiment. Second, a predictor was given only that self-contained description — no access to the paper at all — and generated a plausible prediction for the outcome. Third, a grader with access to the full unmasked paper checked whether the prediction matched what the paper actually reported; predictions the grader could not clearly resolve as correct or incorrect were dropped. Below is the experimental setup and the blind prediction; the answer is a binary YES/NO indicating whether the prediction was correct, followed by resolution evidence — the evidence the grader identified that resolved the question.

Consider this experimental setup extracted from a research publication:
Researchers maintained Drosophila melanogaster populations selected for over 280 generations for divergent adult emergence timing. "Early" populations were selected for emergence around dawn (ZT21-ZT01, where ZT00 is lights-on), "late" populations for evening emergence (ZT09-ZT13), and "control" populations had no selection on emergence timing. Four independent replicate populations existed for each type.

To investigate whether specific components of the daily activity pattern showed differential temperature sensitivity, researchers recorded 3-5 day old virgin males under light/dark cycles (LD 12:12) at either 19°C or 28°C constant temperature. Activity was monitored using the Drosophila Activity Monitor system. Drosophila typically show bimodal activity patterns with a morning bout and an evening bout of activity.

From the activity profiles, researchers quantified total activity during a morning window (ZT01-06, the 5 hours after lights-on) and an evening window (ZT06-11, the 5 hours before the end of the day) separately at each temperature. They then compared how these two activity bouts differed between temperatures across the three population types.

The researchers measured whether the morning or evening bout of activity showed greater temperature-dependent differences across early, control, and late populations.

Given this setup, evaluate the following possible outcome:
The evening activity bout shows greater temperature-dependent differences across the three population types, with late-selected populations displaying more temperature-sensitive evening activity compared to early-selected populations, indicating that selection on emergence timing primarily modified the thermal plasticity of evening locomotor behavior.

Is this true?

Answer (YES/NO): NO